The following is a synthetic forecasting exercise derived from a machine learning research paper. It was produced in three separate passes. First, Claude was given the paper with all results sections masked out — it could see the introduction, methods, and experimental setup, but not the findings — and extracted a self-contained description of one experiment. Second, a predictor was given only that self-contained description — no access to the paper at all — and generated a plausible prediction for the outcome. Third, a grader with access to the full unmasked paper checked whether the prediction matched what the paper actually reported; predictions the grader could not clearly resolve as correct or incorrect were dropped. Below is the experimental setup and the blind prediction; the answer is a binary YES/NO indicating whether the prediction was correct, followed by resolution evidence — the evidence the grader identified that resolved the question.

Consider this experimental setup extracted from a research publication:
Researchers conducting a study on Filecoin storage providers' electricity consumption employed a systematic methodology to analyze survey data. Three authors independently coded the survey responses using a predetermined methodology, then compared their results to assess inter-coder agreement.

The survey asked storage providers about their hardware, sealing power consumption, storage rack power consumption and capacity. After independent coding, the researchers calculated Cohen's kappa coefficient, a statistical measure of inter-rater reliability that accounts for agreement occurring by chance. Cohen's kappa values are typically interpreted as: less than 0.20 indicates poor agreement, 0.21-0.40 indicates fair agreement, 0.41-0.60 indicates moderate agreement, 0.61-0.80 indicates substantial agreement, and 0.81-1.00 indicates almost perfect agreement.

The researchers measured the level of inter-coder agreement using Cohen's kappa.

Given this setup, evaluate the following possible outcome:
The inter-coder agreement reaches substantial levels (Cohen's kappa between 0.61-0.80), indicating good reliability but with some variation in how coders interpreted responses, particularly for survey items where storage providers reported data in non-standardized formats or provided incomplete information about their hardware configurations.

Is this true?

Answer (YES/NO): YES